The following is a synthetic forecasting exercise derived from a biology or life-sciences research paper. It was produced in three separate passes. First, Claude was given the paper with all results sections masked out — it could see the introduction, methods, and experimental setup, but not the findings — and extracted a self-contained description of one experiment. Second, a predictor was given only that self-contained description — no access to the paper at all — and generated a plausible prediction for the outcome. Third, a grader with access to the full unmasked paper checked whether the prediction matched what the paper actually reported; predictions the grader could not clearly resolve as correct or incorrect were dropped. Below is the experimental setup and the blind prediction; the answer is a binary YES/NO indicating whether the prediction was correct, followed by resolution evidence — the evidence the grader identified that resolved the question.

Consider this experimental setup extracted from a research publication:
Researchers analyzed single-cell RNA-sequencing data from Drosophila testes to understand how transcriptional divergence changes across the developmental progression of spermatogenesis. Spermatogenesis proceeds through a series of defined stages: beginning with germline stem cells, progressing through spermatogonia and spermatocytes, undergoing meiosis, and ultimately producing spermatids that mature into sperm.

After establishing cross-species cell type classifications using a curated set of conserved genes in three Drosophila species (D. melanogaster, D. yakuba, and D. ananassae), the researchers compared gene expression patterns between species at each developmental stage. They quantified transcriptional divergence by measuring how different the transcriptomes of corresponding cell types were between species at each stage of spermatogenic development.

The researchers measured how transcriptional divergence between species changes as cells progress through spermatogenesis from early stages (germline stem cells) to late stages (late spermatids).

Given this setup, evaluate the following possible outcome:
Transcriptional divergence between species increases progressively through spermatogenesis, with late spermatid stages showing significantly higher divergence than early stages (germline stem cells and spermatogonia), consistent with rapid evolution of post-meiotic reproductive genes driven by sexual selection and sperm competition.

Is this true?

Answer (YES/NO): YES